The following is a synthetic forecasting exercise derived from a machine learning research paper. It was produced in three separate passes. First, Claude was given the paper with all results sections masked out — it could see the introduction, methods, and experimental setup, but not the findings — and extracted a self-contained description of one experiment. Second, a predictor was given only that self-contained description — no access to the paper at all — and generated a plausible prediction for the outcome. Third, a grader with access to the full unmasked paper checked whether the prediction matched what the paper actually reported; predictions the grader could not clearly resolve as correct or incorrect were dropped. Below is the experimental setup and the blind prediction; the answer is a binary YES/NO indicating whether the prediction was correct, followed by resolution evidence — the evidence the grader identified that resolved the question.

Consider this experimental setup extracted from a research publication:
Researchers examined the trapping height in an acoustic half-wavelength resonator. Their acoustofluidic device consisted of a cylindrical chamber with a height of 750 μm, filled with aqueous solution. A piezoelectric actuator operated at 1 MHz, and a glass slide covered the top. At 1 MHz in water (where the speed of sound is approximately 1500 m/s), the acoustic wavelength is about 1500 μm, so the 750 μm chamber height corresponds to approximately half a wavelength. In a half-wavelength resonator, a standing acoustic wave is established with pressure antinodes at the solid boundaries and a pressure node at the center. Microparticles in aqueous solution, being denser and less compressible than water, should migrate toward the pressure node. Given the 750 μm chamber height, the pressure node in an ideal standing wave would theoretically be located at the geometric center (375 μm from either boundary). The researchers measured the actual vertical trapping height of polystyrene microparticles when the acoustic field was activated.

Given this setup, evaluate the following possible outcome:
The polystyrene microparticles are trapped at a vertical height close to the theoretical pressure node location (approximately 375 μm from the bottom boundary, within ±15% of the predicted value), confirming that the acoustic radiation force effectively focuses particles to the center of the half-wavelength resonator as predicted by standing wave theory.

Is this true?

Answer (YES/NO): NO